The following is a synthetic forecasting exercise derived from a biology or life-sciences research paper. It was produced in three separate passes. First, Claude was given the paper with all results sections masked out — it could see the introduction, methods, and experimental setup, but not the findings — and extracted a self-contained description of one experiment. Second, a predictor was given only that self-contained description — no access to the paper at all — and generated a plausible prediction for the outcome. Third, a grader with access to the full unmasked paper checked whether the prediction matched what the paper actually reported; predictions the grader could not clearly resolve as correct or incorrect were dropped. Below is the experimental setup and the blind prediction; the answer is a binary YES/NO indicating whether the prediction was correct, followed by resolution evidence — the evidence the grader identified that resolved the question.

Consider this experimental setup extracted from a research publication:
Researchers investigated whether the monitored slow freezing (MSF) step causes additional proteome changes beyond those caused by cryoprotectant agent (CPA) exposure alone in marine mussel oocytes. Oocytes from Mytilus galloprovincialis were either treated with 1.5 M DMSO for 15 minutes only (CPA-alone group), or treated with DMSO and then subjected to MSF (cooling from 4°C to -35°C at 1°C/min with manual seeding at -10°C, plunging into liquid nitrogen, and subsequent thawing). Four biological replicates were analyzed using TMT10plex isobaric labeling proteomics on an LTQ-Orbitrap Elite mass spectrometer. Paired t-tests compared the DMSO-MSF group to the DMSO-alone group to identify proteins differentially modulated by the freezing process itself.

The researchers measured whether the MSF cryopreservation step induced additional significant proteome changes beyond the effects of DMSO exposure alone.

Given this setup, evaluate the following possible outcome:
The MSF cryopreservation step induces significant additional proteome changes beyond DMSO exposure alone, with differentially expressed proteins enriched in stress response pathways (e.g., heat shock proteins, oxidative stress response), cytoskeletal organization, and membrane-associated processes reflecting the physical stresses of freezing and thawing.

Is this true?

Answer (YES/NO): NO